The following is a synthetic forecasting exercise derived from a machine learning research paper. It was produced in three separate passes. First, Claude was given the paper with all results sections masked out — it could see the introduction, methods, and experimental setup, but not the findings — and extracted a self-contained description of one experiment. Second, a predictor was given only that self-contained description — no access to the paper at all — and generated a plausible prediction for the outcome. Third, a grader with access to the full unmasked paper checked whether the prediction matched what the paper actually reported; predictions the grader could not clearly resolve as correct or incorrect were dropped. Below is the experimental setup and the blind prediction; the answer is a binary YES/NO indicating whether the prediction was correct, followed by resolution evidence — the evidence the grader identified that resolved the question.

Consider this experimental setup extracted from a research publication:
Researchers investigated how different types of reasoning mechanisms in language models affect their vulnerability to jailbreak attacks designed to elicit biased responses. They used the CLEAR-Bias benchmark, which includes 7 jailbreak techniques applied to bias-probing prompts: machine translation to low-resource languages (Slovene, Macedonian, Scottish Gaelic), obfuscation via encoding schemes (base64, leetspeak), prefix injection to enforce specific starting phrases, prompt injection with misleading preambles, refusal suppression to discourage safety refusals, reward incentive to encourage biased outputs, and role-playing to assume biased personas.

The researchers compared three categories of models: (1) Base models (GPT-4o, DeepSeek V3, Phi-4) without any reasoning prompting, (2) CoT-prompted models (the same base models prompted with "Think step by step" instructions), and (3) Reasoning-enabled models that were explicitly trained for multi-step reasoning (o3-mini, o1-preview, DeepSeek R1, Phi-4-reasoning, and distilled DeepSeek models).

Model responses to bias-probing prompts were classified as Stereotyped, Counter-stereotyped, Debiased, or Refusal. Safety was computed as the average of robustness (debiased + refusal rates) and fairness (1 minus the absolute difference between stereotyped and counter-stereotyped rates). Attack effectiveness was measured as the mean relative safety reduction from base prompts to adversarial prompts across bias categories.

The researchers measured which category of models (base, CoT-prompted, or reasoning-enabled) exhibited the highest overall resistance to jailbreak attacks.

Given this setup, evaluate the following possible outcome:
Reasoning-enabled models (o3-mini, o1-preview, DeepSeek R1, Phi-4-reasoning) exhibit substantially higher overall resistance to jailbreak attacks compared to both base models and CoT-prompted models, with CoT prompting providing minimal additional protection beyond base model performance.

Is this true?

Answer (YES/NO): NO